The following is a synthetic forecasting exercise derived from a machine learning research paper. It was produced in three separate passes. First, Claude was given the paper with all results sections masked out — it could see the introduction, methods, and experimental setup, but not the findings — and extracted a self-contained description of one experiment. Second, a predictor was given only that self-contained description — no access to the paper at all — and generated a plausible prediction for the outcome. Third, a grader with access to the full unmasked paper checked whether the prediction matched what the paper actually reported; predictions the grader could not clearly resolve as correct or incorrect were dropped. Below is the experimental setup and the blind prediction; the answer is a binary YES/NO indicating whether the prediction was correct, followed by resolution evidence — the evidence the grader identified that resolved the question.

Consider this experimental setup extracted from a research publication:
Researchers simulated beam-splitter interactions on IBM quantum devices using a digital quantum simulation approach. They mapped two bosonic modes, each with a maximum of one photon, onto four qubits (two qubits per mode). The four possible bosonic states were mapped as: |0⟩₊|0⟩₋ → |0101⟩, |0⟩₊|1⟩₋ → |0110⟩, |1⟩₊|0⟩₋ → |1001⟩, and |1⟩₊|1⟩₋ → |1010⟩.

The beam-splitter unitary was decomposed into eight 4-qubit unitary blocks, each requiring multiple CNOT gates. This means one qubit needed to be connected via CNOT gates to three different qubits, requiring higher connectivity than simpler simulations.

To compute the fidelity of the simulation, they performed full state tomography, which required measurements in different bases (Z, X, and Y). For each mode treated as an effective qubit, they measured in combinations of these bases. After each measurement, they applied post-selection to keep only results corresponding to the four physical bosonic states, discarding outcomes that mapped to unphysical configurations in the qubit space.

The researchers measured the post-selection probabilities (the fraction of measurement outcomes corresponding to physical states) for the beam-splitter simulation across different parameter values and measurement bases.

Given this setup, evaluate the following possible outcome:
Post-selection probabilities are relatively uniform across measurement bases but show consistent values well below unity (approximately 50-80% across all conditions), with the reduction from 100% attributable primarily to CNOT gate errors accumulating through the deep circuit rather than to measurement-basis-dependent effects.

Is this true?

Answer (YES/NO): NO